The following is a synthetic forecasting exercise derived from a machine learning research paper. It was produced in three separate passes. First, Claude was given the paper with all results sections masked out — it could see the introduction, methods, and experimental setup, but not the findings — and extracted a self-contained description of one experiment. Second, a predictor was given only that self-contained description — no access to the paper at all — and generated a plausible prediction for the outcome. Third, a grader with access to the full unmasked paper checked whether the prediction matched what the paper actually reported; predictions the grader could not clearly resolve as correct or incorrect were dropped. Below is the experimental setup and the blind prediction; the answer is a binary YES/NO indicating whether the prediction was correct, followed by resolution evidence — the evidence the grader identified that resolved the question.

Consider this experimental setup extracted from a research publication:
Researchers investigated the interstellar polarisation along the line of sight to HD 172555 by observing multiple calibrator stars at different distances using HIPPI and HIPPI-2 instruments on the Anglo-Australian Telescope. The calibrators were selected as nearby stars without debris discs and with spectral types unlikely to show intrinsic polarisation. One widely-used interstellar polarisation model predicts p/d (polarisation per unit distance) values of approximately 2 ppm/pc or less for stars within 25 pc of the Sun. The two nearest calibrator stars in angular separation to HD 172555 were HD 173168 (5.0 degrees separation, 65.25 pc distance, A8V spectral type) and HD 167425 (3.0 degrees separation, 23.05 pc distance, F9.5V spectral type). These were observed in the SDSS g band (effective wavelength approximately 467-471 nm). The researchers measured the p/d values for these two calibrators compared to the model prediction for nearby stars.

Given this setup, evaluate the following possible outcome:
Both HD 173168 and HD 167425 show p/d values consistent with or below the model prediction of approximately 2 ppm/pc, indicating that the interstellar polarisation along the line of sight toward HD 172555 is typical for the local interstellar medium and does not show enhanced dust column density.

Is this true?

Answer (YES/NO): NO